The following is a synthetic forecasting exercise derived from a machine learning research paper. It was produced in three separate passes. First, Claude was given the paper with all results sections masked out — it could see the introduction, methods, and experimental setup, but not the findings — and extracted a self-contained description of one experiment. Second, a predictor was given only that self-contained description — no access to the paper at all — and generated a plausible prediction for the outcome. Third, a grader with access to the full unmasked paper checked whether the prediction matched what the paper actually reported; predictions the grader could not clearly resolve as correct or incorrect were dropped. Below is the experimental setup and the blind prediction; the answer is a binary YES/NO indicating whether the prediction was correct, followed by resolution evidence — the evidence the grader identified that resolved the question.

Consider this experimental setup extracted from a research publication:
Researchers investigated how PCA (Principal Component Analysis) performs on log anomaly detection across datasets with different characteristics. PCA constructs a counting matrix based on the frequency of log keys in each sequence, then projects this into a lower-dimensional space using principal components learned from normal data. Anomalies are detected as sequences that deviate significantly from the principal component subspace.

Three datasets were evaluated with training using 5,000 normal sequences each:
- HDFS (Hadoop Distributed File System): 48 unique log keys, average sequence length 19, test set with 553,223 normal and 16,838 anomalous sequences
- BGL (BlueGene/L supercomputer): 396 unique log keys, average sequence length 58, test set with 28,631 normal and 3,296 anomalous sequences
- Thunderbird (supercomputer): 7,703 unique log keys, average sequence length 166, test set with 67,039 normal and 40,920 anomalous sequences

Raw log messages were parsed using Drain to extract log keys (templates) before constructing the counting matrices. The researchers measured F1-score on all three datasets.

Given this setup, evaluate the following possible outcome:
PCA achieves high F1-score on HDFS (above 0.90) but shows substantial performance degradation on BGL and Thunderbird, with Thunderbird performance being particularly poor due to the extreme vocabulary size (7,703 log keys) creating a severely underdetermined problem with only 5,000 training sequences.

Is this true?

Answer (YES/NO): NO